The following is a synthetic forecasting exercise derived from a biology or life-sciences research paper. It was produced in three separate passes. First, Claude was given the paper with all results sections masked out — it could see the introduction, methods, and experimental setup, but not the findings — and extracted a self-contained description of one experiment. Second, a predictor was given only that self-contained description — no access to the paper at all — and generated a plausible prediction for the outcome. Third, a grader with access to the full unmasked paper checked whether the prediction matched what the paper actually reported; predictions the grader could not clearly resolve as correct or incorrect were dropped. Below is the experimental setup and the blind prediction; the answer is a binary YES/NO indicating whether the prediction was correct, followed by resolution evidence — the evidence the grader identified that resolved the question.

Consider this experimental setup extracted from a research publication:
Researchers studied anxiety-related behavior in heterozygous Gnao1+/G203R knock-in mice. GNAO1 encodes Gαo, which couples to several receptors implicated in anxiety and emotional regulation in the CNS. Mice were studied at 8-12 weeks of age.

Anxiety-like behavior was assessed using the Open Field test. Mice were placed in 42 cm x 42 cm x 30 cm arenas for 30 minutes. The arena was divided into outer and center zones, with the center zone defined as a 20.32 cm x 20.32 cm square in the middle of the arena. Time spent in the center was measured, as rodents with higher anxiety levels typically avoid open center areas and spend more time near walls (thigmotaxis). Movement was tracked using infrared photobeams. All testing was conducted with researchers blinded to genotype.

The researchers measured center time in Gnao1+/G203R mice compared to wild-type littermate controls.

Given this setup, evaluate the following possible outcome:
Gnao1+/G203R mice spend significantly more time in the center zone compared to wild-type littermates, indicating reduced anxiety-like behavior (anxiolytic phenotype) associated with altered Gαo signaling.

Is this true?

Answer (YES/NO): NO